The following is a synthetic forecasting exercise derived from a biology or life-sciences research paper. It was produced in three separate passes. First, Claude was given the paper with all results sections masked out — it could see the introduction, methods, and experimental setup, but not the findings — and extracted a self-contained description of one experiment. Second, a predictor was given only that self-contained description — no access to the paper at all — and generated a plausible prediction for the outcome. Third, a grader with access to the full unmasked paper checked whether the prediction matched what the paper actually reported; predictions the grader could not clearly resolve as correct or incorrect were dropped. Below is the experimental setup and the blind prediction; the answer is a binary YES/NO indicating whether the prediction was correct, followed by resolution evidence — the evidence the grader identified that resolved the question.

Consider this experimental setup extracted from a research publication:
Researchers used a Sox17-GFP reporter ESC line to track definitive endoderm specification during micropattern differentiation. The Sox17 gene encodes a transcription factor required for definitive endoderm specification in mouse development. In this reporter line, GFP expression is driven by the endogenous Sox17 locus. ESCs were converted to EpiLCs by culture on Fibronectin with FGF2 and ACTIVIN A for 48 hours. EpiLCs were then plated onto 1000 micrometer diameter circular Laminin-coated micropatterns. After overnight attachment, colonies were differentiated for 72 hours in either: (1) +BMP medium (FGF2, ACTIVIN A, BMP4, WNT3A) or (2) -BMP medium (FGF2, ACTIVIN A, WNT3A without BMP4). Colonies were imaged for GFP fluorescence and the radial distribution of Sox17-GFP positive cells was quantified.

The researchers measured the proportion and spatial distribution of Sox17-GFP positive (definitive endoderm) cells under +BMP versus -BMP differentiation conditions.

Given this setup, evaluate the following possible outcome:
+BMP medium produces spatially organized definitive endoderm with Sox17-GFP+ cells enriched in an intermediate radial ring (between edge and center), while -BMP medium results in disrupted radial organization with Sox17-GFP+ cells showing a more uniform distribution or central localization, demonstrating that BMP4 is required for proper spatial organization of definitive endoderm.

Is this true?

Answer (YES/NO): NO